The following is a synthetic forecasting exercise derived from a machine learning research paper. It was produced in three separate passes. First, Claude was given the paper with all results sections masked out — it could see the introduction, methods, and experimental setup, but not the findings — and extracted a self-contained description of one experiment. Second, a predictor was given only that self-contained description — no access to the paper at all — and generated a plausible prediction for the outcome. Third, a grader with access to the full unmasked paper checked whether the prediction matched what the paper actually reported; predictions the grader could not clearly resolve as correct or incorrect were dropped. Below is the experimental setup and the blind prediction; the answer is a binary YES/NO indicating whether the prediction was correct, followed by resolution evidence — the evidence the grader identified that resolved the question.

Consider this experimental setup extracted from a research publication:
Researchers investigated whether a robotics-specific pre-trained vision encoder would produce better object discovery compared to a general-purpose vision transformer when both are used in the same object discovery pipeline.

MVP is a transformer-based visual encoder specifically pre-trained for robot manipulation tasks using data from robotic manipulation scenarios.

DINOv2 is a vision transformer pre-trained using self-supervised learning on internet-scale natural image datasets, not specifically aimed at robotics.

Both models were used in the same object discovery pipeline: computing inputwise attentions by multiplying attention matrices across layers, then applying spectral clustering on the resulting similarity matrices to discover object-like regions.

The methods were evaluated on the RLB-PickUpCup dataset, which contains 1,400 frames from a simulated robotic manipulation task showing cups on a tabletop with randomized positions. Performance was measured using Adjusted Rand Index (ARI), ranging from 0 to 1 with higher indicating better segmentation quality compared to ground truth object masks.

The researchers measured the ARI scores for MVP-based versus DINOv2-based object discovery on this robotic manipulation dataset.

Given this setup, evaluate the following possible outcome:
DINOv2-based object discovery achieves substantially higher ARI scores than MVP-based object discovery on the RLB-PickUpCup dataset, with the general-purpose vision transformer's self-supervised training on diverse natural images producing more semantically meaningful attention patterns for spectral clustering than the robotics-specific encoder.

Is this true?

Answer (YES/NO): YES